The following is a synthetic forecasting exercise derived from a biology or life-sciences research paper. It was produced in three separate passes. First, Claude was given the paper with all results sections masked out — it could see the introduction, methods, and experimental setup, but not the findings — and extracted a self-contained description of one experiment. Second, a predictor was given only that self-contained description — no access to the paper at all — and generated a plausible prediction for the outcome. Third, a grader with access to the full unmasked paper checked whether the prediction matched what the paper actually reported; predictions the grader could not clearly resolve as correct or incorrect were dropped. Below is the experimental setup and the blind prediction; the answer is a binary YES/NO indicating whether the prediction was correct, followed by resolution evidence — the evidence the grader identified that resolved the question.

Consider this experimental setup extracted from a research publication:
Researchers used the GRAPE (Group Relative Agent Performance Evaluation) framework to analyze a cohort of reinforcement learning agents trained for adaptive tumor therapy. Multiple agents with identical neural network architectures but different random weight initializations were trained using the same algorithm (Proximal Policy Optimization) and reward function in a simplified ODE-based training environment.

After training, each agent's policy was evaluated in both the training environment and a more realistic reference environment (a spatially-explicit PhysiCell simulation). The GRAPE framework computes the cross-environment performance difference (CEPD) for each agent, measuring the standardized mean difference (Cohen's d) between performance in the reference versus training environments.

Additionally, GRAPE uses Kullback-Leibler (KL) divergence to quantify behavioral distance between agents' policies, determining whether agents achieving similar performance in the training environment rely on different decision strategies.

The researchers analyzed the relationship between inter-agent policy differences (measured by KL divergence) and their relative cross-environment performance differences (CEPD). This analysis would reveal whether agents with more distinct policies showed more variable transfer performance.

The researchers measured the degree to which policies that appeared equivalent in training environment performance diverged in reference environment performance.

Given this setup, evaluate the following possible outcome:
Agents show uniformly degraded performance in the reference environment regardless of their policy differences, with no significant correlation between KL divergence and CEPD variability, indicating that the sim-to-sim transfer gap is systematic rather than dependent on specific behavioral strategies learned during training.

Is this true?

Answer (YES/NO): NO